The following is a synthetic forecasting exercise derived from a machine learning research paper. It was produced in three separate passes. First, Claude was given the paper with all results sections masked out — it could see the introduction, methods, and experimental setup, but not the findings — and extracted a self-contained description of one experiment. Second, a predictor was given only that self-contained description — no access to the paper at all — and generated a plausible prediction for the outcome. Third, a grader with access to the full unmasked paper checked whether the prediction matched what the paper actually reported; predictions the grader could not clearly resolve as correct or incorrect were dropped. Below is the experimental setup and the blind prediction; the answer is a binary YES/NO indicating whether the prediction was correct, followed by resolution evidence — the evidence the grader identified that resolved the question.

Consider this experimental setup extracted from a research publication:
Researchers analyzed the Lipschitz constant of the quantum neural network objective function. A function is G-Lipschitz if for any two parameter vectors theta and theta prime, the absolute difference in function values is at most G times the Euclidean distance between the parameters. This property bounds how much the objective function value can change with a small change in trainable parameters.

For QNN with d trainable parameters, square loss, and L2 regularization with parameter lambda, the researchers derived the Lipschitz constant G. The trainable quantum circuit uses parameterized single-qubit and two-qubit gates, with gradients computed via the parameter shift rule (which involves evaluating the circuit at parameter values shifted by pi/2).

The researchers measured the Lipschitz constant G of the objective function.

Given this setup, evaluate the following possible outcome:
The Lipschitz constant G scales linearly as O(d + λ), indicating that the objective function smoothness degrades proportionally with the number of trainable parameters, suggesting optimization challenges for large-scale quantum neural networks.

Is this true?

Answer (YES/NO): NO